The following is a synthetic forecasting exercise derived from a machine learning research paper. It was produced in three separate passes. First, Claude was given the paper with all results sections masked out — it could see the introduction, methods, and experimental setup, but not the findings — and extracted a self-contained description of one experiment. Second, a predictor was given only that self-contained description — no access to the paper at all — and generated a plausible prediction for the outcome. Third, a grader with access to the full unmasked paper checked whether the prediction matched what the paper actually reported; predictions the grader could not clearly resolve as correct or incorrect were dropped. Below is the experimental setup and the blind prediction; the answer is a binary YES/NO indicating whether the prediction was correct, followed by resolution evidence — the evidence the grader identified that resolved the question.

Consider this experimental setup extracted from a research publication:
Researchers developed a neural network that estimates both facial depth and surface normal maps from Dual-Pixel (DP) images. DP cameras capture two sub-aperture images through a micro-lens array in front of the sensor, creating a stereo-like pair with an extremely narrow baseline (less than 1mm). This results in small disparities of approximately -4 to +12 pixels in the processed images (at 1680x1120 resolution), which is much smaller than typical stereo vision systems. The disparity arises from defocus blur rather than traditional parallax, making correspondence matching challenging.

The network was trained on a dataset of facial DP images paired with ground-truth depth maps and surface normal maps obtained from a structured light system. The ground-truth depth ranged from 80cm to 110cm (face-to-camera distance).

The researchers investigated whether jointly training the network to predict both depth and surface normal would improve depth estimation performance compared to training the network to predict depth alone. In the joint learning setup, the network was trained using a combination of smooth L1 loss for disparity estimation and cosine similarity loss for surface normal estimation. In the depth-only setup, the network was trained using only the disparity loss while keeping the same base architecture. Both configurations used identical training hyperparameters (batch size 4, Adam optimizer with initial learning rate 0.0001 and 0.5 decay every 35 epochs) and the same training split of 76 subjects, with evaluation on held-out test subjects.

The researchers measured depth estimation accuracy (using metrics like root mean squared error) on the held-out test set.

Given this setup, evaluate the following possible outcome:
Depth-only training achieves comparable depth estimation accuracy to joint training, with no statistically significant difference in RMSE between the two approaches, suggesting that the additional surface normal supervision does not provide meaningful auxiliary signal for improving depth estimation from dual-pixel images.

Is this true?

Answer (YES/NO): NO